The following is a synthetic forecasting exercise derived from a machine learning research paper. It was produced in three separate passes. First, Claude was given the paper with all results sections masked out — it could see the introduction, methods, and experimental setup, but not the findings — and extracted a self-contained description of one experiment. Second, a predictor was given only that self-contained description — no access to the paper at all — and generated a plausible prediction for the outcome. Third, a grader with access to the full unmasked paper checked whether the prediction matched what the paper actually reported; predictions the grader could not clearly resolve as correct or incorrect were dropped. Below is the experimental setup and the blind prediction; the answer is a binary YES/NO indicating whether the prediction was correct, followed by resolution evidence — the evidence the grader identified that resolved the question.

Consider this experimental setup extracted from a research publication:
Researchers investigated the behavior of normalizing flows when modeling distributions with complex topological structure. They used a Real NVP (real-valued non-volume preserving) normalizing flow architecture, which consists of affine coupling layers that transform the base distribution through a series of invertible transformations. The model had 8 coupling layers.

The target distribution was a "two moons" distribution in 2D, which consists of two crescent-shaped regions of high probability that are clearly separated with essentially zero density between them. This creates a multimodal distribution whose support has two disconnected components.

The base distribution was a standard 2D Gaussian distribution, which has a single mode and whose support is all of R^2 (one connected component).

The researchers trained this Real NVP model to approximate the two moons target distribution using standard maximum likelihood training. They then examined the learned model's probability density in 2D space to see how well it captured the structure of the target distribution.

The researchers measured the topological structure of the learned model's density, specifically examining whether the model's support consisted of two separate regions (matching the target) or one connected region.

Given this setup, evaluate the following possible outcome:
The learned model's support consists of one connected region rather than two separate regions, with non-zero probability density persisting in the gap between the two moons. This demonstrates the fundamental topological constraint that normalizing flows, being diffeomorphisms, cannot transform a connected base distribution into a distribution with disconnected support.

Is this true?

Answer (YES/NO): YES